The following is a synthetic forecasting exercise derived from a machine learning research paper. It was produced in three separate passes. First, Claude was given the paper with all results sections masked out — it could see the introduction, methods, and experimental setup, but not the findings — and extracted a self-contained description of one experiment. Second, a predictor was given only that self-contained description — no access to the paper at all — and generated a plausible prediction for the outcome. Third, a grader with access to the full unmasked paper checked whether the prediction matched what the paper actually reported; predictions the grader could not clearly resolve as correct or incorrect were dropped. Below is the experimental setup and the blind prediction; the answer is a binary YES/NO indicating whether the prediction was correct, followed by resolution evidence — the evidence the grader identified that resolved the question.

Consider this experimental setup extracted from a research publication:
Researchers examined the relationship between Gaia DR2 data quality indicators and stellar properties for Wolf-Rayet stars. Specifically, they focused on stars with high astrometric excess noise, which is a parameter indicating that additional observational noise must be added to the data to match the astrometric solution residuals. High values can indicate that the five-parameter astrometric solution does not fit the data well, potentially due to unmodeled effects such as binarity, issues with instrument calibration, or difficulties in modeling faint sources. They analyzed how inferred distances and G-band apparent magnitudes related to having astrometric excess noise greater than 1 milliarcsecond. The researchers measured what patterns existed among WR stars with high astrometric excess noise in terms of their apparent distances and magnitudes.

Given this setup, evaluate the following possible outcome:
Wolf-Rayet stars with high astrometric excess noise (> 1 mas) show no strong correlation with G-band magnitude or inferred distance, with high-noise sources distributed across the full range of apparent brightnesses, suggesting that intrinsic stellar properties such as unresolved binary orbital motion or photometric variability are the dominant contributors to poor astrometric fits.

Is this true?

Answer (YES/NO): NO